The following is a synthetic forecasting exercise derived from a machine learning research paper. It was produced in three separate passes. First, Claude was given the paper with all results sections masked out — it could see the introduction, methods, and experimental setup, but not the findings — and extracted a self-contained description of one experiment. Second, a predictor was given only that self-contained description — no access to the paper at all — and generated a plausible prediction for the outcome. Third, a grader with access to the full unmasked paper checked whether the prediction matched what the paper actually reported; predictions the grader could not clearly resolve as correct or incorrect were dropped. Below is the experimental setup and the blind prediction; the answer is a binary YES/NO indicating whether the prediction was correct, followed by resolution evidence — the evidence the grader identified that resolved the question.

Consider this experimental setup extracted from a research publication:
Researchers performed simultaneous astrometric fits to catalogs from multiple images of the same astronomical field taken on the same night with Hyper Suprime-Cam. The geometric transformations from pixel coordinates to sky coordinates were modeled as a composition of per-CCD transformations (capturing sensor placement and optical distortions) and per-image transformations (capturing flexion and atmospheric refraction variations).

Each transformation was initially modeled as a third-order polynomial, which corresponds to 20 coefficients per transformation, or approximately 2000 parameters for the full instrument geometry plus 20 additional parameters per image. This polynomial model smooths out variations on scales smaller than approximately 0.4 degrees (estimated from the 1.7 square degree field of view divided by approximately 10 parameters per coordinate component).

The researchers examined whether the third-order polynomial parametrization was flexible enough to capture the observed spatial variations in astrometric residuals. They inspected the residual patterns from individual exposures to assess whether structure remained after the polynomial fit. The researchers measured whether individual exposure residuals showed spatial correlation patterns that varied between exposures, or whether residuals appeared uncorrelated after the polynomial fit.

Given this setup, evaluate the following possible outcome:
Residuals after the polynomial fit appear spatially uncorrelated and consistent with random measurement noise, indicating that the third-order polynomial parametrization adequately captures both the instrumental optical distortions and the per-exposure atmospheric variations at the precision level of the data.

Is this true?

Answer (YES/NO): NO